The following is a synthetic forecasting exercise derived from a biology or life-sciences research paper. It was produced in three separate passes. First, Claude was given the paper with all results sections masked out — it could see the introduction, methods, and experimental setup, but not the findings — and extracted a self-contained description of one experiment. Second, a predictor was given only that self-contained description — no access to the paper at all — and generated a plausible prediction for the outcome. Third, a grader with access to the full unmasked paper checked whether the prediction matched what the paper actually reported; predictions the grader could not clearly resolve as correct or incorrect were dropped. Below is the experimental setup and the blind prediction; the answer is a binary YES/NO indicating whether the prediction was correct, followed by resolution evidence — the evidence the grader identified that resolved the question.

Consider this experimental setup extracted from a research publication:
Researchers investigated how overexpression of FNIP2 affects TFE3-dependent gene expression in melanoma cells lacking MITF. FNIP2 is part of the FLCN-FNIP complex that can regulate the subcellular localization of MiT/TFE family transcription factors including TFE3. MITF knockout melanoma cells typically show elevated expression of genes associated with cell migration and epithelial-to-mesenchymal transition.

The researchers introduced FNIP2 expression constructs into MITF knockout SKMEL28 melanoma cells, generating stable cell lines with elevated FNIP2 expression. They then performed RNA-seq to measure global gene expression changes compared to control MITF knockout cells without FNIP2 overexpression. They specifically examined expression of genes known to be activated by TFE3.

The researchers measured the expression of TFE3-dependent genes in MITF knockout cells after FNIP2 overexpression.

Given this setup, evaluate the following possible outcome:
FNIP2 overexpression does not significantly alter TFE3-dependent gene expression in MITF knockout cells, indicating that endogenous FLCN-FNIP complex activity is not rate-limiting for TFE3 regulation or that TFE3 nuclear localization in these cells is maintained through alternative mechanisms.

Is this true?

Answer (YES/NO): NO